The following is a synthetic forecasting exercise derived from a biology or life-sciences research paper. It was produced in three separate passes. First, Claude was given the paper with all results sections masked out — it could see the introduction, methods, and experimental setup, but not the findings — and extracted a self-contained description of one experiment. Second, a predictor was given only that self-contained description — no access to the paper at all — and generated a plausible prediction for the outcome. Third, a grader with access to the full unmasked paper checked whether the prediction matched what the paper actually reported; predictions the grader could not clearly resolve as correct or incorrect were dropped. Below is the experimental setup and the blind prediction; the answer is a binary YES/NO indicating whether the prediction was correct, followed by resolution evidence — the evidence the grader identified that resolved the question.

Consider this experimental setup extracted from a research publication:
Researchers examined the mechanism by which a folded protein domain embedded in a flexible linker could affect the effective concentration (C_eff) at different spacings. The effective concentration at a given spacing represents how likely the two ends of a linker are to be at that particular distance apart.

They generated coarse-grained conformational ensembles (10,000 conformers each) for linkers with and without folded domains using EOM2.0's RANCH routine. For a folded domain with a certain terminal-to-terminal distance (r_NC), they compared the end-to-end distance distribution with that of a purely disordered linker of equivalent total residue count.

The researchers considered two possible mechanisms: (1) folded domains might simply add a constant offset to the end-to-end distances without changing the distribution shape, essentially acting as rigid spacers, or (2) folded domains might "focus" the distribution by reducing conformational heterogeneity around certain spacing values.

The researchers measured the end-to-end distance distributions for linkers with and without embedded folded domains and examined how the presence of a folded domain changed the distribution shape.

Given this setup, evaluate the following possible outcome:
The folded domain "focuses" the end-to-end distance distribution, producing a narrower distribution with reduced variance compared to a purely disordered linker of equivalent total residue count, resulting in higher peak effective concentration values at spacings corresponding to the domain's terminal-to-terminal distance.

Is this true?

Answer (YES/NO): YES